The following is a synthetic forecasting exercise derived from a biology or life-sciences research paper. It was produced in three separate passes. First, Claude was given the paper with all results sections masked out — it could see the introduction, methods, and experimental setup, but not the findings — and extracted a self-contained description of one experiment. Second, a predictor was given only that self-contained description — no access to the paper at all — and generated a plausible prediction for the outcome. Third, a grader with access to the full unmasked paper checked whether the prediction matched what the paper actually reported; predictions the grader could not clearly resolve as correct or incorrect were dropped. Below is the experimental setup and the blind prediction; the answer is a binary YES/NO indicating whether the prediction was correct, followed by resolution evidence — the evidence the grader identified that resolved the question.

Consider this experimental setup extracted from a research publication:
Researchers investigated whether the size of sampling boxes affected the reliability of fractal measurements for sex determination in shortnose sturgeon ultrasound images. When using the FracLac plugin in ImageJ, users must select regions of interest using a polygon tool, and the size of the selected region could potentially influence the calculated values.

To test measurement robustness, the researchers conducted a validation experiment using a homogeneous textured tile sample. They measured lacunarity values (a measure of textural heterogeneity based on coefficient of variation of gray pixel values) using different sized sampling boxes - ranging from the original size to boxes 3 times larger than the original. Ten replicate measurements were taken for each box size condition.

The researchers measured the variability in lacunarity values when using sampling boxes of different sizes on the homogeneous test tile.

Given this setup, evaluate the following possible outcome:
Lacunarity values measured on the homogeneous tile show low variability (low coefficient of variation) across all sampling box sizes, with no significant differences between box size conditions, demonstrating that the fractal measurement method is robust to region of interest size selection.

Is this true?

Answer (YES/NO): YES